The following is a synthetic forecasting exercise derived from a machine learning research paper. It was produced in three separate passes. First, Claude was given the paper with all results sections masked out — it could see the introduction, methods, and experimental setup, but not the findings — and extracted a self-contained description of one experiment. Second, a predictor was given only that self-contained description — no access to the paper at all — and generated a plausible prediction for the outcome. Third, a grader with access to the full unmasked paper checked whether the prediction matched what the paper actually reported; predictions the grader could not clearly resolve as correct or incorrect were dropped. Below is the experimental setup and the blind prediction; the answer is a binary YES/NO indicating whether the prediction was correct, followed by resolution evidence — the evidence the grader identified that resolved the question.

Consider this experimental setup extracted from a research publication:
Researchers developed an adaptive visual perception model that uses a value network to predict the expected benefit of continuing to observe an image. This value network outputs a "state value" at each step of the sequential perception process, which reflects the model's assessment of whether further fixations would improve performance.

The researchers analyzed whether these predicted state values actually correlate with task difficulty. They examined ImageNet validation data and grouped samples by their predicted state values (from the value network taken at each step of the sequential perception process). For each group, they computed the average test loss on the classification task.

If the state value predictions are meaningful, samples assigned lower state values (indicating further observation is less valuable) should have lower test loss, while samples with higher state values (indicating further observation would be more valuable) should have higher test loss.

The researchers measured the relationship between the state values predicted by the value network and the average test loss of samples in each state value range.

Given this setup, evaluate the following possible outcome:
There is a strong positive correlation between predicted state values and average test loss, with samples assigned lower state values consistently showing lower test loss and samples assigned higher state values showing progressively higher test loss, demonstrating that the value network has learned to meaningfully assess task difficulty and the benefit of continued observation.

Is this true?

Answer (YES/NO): YES